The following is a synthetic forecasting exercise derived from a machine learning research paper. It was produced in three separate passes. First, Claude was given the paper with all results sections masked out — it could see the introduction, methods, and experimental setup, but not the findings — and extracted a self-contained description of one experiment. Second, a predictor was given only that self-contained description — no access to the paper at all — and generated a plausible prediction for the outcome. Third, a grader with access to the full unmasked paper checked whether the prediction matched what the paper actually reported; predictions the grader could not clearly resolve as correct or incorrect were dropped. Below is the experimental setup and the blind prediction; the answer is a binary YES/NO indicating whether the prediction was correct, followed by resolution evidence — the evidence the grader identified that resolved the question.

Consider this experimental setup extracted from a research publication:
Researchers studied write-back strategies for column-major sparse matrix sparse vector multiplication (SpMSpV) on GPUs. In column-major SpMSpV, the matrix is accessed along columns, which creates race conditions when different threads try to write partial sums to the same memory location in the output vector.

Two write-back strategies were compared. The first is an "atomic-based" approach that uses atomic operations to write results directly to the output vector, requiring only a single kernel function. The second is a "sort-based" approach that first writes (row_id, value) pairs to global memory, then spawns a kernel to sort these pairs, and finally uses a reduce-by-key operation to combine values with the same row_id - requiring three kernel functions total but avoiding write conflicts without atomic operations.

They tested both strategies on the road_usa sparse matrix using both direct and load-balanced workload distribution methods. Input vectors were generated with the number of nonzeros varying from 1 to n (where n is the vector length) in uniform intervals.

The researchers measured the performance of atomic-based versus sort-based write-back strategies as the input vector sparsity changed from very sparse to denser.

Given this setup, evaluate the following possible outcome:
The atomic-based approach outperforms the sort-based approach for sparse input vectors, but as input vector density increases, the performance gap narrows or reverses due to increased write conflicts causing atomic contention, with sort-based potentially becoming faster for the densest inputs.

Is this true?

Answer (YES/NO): NO